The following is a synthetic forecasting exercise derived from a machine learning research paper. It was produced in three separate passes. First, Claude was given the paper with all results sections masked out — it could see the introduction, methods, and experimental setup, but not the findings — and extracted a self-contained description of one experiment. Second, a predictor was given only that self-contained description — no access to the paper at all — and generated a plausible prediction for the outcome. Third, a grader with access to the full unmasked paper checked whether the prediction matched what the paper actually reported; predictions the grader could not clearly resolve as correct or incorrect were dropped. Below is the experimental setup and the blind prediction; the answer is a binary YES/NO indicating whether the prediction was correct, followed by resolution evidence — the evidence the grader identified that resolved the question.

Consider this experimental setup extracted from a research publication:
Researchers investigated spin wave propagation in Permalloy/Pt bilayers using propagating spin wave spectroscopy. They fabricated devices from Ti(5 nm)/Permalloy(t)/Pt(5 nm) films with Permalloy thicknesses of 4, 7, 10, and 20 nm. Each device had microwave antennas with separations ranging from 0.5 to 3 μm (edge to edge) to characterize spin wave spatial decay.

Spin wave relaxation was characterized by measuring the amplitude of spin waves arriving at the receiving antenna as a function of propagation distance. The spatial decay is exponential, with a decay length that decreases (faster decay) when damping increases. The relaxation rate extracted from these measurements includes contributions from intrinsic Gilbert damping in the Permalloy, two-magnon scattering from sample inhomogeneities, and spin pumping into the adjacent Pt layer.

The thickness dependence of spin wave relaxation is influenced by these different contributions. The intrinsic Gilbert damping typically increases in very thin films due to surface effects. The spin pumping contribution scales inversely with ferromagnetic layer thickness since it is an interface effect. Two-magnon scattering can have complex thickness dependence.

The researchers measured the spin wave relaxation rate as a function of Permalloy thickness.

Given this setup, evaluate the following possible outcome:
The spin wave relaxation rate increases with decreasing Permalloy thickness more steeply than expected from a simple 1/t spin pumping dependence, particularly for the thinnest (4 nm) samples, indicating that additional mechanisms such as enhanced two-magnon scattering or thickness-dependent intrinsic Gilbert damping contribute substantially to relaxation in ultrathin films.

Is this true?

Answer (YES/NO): NO